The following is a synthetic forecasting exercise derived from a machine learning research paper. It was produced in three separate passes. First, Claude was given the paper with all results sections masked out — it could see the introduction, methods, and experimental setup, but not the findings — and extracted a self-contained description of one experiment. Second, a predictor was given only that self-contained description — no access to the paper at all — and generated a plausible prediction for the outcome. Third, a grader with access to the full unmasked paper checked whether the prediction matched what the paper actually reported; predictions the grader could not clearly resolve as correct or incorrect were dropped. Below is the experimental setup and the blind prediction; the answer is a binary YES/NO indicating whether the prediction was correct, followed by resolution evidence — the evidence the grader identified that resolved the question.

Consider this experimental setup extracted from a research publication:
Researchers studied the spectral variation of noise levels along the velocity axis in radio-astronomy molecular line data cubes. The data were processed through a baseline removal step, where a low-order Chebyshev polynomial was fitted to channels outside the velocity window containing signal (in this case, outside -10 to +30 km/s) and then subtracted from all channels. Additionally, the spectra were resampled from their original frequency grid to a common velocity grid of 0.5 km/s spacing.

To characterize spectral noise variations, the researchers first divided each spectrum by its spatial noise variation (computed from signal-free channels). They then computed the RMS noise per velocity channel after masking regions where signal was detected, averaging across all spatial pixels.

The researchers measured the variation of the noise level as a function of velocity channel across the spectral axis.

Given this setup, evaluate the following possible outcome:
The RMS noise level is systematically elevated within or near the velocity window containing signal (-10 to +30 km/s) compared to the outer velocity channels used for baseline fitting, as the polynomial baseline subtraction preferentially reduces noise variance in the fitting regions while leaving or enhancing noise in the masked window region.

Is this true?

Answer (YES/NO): YES